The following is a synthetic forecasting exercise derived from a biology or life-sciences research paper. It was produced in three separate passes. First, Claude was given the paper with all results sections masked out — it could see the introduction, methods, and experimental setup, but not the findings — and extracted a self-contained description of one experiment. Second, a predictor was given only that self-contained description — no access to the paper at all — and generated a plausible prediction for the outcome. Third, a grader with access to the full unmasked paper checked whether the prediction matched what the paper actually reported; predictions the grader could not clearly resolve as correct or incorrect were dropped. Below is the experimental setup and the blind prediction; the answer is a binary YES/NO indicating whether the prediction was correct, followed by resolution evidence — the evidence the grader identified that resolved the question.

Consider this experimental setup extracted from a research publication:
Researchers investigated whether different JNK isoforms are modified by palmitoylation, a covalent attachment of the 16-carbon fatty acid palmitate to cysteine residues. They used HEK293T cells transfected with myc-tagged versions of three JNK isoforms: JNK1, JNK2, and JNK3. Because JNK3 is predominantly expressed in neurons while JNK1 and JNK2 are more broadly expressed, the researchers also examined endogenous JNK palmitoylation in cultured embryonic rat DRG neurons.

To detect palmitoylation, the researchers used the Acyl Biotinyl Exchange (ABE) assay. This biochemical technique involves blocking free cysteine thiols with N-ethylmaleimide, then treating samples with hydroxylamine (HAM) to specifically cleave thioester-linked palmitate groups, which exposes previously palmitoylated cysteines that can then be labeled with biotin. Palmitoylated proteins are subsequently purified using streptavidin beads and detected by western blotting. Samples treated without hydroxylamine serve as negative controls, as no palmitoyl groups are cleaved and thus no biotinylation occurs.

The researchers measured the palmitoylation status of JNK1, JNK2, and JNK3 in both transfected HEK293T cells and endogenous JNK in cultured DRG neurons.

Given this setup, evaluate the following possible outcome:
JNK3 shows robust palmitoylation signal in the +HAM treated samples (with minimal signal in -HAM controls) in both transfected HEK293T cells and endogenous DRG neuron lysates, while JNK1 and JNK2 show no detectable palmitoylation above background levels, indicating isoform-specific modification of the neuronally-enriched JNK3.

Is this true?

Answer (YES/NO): NO